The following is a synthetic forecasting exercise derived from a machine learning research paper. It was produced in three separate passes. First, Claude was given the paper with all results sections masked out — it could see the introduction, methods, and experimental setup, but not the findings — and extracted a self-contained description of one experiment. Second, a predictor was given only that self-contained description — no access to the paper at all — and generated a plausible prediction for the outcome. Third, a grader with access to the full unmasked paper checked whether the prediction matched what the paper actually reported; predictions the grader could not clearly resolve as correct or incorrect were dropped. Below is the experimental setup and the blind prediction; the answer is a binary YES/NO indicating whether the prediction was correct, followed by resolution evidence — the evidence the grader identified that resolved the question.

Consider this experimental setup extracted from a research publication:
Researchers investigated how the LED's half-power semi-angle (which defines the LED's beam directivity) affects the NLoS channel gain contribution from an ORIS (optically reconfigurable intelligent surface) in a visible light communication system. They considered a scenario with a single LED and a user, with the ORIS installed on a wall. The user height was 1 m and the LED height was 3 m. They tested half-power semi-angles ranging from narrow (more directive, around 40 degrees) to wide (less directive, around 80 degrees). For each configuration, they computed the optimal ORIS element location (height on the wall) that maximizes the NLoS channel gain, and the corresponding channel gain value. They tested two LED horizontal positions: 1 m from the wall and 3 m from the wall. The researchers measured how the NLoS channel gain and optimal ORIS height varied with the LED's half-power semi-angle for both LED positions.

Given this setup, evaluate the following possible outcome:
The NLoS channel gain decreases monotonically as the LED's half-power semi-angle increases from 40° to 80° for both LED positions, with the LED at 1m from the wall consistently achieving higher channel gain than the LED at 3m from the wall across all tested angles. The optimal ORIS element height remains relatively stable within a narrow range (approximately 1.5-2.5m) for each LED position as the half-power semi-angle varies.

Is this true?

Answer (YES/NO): NO